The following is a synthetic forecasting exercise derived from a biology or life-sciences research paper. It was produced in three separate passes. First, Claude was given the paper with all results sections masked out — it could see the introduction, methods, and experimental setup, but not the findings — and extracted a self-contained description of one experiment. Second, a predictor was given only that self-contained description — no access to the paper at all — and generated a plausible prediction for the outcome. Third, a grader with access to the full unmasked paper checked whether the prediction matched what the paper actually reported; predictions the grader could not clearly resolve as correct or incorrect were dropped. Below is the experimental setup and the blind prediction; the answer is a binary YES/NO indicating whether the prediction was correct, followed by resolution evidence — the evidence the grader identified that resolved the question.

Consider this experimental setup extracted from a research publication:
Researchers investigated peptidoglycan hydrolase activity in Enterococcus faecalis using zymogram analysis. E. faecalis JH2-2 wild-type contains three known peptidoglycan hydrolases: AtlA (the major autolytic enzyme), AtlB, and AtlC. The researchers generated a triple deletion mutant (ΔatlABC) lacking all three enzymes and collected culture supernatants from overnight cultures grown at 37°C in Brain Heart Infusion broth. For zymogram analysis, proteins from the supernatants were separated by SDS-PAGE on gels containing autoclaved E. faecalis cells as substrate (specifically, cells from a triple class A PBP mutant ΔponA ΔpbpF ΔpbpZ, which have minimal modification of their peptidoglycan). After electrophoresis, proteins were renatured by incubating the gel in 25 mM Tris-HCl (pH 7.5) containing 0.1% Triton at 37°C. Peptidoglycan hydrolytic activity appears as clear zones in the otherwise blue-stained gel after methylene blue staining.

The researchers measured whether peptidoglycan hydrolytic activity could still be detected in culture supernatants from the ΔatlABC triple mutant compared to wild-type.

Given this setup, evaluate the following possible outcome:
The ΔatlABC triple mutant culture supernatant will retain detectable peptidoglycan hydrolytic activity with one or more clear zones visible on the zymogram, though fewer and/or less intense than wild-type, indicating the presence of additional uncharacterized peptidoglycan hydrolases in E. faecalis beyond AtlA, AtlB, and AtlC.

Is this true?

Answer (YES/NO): YES